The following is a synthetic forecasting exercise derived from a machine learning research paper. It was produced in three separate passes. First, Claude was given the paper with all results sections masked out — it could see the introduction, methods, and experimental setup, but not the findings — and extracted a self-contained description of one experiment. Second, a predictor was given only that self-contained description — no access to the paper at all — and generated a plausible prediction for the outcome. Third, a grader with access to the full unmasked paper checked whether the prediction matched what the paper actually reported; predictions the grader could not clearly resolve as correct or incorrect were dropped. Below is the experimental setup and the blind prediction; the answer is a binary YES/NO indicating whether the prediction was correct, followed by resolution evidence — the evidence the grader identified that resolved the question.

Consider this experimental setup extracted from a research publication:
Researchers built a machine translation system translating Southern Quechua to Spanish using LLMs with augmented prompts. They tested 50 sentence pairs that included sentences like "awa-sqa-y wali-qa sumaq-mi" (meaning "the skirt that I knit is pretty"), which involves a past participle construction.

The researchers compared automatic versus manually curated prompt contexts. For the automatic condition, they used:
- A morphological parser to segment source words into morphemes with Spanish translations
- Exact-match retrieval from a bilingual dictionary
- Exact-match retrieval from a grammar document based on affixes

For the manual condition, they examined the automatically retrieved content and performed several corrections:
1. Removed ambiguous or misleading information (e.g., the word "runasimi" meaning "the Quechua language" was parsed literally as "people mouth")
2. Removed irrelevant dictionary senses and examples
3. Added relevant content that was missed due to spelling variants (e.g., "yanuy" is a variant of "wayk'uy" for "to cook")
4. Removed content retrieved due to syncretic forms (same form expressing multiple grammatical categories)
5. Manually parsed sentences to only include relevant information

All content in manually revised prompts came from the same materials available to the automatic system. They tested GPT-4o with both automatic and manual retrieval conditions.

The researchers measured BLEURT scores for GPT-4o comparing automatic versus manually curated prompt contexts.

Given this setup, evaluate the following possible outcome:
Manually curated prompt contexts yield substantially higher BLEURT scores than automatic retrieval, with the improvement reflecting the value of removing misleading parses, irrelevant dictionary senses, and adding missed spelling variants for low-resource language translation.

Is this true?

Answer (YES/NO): NO